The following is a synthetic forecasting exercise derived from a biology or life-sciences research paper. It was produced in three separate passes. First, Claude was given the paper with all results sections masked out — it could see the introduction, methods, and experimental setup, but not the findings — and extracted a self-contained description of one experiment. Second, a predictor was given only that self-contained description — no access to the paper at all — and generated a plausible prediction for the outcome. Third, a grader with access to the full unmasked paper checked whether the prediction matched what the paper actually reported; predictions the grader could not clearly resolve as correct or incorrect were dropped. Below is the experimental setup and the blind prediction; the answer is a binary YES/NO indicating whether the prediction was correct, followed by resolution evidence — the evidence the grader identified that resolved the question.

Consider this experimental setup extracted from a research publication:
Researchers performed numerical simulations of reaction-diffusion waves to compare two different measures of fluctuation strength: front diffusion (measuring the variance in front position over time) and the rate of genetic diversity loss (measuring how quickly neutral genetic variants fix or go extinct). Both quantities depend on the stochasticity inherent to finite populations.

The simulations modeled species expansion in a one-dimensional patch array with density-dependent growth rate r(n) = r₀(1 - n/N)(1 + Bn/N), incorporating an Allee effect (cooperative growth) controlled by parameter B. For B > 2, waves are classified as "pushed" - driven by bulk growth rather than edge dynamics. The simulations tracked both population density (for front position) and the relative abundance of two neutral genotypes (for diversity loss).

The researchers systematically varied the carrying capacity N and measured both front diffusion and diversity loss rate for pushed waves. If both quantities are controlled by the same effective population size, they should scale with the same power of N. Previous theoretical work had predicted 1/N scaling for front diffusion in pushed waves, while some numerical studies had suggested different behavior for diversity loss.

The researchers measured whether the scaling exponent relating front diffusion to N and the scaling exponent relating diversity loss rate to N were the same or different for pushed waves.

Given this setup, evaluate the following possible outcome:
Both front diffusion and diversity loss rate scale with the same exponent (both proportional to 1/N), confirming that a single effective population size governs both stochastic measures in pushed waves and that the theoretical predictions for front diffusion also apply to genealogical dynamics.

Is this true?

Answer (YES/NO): NO